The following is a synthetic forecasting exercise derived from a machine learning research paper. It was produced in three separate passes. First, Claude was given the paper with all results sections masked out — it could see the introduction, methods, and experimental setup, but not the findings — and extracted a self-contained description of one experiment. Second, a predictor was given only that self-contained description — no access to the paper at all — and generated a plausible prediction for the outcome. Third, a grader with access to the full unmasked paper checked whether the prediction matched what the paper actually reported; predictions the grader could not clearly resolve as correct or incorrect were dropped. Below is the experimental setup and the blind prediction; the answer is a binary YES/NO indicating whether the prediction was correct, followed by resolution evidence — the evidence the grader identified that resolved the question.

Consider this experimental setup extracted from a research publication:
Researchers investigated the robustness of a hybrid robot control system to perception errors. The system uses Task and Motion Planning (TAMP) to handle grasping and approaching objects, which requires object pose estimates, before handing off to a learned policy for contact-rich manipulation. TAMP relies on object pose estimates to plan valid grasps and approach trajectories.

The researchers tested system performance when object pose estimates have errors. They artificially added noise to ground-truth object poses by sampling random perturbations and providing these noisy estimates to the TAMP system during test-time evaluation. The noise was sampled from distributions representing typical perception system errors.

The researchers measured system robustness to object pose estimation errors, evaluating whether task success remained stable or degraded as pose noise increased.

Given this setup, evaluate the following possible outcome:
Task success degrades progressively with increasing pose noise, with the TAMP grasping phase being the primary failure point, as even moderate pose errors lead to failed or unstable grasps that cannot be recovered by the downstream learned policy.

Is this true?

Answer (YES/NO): NO